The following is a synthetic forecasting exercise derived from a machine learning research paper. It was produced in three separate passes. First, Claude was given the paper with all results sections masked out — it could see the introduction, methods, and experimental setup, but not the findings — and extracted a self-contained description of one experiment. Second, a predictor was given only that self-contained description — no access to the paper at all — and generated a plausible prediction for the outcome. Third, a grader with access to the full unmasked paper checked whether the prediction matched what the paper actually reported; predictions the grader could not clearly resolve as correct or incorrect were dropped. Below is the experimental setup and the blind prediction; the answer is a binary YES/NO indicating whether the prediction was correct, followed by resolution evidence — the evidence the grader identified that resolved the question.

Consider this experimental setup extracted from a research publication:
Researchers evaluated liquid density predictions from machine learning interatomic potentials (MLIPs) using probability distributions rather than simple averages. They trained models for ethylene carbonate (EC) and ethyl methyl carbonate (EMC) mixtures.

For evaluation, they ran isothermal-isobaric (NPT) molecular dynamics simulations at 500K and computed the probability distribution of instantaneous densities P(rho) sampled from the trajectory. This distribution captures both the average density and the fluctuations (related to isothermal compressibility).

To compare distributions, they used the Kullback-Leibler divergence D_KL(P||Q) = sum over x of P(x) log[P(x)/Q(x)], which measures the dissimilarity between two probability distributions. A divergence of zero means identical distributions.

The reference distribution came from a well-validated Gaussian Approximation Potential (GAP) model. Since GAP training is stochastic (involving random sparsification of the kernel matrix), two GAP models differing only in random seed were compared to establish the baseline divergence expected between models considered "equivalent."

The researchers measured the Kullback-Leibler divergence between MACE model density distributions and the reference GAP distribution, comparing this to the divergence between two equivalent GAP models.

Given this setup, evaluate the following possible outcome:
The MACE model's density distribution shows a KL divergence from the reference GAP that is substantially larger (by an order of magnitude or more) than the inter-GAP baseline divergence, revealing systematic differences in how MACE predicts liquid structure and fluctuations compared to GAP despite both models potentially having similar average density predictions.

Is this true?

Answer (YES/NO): NO